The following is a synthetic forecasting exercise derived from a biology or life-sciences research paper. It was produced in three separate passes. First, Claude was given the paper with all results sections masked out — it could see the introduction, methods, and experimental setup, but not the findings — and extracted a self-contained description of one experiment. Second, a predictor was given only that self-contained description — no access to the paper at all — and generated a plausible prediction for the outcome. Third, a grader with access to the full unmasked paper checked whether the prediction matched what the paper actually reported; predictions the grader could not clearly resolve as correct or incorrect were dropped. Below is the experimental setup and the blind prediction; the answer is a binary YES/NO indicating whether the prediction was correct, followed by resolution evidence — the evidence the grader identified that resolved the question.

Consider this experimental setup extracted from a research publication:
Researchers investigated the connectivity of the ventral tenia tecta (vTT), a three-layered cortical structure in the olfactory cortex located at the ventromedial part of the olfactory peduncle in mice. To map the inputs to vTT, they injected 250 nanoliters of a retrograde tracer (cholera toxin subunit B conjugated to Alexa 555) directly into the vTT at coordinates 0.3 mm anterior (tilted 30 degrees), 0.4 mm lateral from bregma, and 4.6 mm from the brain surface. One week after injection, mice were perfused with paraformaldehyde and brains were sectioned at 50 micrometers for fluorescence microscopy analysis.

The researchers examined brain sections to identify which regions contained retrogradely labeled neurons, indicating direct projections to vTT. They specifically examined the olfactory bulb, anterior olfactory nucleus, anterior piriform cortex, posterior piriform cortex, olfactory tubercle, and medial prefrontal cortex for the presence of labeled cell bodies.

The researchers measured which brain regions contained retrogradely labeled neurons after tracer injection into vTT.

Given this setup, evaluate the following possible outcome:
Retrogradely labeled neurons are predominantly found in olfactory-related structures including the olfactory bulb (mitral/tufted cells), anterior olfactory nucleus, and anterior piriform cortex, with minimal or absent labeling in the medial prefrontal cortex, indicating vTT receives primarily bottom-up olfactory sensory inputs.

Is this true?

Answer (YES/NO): NO